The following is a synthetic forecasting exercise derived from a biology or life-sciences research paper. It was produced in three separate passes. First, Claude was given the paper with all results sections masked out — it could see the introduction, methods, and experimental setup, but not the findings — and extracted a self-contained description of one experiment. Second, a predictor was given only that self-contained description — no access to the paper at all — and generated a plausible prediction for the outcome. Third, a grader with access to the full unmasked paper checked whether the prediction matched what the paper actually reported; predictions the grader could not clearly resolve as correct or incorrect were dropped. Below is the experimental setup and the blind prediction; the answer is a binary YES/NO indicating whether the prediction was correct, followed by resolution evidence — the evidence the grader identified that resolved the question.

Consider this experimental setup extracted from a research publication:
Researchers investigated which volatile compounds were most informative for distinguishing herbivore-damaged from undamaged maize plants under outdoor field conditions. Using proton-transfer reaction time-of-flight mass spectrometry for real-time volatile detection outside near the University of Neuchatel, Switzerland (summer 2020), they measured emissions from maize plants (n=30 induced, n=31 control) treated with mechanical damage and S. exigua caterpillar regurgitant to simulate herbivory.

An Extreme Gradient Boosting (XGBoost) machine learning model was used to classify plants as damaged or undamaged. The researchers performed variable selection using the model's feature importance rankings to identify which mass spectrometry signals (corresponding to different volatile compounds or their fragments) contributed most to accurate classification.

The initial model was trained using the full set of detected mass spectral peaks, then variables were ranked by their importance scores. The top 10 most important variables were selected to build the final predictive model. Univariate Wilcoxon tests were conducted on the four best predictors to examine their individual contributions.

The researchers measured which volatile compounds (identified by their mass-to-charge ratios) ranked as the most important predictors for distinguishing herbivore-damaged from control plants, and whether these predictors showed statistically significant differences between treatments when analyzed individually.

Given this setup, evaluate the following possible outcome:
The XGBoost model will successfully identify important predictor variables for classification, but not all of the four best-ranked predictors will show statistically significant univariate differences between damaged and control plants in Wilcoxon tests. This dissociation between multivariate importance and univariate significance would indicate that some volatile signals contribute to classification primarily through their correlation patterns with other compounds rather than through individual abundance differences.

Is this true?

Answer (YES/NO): YES